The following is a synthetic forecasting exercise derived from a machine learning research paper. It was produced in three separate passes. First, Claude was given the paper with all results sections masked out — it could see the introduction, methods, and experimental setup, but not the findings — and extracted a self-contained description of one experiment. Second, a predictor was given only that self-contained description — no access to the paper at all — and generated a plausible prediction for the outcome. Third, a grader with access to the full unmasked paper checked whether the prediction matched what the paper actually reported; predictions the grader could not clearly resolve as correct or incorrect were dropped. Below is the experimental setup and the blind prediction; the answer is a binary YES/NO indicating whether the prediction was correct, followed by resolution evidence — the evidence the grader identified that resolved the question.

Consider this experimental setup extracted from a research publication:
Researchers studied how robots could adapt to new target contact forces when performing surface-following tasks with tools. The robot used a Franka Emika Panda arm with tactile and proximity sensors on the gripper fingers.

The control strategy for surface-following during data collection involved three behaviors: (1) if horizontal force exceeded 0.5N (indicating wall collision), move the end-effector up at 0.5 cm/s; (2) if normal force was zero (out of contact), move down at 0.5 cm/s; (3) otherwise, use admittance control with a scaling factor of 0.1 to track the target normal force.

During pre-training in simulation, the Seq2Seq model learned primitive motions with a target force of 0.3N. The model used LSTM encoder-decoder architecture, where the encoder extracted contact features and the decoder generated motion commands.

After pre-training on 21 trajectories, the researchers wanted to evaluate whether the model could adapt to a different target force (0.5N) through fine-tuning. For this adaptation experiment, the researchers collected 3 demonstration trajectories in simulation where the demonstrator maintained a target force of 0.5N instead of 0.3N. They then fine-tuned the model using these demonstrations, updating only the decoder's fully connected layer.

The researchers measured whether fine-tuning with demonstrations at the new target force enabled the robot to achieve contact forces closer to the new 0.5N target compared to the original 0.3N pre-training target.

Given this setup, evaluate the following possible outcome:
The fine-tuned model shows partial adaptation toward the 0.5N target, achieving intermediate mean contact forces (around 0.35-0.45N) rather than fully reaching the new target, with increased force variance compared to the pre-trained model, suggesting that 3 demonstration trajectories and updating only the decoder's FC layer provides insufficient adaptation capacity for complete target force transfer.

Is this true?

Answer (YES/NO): NO